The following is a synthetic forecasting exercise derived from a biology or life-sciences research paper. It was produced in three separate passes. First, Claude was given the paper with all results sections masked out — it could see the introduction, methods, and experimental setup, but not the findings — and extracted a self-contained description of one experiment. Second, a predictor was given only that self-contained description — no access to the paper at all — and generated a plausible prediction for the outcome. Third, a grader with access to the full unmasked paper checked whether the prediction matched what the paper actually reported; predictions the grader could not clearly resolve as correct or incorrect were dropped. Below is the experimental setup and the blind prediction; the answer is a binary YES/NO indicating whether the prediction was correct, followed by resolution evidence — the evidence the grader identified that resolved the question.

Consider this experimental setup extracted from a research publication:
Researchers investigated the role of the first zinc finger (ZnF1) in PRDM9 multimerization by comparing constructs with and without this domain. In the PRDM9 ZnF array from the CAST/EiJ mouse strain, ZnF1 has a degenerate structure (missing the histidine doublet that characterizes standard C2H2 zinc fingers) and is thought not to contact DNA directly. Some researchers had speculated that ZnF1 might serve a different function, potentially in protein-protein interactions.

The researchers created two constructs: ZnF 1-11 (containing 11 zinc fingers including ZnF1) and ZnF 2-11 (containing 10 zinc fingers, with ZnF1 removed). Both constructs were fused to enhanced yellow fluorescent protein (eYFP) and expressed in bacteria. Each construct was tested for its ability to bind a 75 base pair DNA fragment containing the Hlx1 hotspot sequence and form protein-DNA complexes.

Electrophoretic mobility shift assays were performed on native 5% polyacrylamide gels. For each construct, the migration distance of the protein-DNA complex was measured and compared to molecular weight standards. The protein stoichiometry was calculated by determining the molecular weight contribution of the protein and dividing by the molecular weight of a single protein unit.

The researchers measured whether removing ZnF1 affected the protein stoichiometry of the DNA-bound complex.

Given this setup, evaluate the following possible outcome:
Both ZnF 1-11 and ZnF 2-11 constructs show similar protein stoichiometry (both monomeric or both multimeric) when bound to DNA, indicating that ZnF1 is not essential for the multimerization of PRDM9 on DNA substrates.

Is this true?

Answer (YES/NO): YES